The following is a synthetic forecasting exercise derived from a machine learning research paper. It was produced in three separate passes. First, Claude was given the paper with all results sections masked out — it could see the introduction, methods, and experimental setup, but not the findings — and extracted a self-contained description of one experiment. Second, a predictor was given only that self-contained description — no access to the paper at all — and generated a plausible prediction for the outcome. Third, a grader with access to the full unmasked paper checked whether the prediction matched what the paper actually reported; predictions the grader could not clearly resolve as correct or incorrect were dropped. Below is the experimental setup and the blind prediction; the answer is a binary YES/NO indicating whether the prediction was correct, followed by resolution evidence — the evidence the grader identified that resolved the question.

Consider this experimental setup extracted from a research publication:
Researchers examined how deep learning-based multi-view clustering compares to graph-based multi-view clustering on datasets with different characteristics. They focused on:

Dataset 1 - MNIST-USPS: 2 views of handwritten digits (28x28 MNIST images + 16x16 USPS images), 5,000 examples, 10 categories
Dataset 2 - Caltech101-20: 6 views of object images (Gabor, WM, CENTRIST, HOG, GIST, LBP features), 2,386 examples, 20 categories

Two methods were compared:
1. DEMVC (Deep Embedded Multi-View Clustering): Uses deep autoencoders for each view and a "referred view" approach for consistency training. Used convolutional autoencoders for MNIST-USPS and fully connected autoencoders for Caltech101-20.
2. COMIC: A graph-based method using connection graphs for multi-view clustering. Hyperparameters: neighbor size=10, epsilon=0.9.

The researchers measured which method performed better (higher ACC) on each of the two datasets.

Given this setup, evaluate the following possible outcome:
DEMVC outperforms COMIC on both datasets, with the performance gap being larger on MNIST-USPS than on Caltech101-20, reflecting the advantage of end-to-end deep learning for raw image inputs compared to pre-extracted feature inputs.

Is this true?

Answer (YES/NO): NO